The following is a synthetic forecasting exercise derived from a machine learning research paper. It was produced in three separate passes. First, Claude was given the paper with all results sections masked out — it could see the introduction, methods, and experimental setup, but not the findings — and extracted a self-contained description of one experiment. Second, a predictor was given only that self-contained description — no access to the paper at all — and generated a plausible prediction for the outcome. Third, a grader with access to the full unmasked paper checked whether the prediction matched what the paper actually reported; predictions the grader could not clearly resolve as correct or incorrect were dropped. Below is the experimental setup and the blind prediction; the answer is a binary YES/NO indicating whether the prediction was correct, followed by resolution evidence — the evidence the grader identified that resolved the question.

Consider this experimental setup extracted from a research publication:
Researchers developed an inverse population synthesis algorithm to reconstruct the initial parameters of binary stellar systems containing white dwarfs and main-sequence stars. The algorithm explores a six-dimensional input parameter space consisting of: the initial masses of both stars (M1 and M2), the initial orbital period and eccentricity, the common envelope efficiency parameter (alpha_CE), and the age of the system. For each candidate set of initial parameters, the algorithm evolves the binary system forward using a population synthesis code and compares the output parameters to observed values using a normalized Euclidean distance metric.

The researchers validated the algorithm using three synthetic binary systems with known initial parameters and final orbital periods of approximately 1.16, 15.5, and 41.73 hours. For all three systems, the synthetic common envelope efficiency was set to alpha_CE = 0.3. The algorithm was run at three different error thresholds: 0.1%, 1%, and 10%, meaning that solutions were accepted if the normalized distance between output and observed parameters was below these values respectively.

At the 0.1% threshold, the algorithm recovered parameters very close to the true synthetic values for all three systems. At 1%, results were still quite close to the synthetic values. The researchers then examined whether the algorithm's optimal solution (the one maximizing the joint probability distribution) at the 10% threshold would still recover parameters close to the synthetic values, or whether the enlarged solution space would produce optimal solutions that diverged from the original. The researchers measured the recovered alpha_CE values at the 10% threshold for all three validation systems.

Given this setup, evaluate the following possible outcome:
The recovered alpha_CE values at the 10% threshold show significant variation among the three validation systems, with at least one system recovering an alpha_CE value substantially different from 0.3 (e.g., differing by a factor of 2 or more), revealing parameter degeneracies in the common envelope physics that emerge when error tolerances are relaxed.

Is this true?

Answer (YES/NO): YES